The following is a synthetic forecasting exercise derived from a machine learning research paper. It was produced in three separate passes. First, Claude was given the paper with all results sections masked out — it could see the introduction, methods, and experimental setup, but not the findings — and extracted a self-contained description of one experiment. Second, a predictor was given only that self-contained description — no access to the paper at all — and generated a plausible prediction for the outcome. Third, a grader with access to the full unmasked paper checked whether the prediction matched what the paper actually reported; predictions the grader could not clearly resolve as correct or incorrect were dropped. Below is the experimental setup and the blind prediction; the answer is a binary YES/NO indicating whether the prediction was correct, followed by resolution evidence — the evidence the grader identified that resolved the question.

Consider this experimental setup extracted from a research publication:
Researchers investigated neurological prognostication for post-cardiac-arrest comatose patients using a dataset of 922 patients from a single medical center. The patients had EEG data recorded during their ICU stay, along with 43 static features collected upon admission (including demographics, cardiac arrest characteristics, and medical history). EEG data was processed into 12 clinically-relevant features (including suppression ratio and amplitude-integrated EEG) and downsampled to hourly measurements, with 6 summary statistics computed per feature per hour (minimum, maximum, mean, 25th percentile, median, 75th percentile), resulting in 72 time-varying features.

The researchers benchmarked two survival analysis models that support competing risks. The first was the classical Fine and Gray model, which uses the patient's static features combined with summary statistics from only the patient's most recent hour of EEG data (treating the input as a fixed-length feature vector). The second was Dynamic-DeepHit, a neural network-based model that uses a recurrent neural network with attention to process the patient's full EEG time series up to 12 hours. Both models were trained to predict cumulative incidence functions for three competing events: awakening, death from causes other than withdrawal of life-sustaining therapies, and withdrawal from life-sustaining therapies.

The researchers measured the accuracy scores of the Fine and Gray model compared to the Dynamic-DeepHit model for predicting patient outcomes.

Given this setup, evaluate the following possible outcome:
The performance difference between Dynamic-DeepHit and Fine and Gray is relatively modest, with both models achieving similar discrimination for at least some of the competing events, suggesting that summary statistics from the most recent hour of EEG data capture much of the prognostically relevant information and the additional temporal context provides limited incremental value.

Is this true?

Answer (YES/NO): YES